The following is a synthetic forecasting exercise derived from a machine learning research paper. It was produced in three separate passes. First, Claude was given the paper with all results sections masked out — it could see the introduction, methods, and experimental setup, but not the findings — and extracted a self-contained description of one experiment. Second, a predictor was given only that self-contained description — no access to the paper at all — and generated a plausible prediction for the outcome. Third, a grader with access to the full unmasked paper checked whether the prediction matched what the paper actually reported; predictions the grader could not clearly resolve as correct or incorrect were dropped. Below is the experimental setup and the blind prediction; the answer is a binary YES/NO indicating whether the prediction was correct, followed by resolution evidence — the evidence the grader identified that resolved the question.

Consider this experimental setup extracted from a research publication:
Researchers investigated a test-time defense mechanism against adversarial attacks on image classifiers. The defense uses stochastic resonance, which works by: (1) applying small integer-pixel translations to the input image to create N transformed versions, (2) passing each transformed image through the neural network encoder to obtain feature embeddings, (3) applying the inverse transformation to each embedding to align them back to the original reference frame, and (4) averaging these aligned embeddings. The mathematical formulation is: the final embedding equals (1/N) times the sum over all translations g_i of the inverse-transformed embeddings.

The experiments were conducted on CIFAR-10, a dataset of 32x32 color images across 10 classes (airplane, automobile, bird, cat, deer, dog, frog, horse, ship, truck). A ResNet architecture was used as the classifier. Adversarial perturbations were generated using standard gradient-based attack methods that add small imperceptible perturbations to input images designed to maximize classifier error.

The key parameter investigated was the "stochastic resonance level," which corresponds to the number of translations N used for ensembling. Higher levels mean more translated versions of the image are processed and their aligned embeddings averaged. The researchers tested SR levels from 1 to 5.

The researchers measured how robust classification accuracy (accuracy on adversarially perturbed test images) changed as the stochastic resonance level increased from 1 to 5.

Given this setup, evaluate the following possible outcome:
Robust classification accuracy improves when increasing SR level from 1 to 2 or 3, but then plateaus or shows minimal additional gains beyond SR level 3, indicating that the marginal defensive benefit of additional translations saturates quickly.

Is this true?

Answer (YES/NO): NO